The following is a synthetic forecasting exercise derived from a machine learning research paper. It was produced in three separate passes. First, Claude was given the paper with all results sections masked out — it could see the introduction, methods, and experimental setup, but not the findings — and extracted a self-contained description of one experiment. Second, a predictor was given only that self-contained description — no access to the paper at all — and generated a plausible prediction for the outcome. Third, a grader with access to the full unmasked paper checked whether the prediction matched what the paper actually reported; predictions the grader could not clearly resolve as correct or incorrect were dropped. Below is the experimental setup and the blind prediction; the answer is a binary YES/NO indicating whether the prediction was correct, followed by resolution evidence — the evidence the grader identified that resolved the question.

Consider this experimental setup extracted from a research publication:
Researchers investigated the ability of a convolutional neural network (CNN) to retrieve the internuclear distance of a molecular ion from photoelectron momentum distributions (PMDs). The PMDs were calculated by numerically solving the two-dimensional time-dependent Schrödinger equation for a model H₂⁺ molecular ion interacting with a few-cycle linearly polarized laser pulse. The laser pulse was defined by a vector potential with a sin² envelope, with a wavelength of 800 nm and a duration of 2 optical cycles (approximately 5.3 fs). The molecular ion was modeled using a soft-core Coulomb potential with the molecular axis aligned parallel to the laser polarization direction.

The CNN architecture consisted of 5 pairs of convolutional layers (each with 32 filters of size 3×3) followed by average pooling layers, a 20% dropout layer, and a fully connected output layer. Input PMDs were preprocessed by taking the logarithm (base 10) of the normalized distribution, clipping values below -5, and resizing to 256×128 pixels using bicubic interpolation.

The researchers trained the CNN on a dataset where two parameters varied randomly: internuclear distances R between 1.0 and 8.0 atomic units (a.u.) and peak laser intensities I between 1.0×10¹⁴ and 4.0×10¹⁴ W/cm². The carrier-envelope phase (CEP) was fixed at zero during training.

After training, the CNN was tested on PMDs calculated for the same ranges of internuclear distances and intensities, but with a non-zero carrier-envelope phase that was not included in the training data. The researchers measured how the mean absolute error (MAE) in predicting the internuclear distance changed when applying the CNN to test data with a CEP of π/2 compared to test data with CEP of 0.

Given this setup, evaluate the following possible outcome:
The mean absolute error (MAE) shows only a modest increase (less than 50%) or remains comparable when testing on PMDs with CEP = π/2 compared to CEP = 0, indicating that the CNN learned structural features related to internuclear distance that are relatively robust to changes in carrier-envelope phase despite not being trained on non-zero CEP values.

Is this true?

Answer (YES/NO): NO